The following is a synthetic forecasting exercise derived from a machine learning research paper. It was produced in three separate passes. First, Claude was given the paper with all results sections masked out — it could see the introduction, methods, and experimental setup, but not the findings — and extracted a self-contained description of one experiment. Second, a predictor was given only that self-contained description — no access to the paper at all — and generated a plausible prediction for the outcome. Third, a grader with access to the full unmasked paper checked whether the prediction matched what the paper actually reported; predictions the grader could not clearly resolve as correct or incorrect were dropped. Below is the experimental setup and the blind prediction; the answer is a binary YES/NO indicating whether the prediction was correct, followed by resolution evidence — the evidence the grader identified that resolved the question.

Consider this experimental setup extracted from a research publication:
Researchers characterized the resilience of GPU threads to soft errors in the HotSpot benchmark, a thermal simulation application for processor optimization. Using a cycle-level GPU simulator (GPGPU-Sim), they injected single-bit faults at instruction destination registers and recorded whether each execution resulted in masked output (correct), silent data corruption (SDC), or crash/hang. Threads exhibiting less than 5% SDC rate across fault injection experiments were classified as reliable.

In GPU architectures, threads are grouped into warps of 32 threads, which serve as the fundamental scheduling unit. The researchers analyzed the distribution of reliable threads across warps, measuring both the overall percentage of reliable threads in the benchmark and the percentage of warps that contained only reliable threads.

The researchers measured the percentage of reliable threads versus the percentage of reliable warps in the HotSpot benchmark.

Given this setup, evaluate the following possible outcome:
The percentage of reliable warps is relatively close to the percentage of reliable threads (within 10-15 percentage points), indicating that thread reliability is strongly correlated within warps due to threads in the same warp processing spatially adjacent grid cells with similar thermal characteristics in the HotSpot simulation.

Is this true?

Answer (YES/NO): NO